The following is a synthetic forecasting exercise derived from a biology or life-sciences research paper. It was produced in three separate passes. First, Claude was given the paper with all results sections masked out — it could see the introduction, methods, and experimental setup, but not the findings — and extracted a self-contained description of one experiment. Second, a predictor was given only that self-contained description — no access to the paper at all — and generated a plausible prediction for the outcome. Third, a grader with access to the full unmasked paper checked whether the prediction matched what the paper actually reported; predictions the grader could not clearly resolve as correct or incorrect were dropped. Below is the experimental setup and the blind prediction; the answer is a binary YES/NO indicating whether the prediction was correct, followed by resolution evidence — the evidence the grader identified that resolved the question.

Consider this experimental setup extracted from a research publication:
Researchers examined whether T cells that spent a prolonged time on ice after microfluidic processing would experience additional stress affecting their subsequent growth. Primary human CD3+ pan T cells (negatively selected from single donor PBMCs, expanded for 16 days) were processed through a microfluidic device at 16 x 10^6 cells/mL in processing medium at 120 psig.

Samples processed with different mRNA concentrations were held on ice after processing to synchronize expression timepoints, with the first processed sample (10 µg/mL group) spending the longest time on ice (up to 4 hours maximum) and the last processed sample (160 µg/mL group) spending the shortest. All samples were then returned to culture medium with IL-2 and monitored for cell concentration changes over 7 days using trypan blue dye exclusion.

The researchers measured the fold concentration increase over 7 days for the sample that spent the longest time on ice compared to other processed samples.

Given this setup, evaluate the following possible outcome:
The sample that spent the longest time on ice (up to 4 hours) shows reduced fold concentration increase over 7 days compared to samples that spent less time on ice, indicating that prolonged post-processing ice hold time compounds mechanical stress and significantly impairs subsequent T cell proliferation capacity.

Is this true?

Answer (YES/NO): YES